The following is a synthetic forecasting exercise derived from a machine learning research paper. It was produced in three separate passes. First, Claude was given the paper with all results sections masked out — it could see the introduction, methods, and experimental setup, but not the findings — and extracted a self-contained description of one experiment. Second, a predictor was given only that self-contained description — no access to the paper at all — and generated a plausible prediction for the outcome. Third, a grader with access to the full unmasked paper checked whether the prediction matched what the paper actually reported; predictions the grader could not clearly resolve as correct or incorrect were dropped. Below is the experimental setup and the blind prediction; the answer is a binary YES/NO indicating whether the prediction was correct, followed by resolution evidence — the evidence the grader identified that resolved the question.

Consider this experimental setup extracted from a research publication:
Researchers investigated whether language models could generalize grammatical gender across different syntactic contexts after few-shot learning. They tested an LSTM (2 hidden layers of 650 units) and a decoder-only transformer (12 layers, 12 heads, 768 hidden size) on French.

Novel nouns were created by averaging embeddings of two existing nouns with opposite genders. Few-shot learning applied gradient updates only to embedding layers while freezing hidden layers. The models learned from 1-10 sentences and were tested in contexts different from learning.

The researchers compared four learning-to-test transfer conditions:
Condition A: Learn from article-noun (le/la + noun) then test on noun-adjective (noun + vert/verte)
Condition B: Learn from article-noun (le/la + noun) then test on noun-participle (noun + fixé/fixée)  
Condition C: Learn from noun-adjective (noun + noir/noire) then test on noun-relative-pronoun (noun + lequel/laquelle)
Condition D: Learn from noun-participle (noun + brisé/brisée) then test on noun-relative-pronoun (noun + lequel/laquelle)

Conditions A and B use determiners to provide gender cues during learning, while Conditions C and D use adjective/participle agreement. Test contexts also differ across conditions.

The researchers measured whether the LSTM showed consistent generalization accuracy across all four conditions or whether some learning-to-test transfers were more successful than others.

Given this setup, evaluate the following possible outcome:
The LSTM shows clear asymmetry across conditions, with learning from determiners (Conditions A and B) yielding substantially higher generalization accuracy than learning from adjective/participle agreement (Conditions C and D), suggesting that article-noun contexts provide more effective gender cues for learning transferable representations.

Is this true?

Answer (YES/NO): NO